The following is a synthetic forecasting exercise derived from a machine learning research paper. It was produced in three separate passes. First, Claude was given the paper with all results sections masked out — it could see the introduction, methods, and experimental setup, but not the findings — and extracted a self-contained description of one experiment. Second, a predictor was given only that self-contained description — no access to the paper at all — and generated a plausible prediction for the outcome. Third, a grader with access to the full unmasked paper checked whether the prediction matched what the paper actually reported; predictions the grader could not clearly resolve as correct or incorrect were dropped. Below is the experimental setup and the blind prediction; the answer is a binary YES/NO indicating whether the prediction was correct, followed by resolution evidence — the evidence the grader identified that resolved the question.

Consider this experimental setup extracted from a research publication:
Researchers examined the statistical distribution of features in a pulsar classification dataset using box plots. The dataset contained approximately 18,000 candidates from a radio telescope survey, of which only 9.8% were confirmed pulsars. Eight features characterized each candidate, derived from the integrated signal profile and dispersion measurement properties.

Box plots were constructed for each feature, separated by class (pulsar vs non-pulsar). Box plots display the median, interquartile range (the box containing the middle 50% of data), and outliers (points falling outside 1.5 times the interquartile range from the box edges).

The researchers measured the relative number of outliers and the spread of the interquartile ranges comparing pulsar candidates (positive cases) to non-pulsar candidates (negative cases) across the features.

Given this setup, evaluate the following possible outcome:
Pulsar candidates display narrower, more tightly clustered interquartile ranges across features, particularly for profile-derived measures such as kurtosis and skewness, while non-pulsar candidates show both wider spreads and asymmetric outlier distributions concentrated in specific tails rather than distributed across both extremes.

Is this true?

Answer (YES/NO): NO